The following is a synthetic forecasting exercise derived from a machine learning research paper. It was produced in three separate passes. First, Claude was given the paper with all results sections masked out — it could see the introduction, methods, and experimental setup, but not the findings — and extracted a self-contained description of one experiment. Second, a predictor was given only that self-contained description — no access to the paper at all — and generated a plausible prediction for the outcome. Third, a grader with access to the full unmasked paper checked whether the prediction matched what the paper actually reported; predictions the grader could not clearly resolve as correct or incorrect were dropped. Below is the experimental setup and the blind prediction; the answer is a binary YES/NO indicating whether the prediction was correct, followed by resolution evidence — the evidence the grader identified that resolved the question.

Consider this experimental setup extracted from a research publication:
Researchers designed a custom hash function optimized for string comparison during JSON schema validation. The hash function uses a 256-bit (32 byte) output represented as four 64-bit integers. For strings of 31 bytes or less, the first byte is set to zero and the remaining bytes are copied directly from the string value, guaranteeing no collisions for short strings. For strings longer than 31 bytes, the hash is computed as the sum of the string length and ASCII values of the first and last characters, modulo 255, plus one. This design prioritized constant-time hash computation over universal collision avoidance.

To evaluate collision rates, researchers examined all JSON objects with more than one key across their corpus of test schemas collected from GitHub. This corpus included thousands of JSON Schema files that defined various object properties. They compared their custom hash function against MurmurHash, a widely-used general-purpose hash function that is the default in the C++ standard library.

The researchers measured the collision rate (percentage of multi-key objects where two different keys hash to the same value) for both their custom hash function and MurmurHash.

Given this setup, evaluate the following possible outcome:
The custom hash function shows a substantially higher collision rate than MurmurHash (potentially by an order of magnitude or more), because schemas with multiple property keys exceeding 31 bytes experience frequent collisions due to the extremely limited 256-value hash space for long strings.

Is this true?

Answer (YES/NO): NO